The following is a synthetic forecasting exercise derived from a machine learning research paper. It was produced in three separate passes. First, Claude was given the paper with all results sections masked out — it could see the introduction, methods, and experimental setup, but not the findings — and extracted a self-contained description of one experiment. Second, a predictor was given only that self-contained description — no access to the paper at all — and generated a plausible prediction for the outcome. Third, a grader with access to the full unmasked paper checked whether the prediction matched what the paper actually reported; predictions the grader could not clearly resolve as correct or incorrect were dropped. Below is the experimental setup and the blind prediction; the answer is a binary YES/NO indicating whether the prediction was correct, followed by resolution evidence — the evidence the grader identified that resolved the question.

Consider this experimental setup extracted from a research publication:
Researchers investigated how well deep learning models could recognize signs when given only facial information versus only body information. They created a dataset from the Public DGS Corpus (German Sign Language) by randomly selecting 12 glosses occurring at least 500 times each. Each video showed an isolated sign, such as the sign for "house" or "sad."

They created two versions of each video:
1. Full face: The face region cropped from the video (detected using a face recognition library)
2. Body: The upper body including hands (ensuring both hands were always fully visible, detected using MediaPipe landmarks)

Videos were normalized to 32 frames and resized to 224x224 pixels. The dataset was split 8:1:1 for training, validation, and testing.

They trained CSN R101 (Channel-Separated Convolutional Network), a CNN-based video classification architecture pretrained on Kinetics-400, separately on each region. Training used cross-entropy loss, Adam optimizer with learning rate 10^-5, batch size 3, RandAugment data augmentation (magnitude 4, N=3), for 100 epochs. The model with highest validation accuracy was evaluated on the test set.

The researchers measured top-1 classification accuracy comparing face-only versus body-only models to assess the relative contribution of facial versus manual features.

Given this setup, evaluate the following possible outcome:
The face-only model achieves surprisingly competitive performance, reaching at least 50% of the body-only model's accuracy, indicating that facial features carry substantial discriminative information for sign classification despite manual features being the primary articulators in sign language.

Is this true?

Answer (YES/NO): YES